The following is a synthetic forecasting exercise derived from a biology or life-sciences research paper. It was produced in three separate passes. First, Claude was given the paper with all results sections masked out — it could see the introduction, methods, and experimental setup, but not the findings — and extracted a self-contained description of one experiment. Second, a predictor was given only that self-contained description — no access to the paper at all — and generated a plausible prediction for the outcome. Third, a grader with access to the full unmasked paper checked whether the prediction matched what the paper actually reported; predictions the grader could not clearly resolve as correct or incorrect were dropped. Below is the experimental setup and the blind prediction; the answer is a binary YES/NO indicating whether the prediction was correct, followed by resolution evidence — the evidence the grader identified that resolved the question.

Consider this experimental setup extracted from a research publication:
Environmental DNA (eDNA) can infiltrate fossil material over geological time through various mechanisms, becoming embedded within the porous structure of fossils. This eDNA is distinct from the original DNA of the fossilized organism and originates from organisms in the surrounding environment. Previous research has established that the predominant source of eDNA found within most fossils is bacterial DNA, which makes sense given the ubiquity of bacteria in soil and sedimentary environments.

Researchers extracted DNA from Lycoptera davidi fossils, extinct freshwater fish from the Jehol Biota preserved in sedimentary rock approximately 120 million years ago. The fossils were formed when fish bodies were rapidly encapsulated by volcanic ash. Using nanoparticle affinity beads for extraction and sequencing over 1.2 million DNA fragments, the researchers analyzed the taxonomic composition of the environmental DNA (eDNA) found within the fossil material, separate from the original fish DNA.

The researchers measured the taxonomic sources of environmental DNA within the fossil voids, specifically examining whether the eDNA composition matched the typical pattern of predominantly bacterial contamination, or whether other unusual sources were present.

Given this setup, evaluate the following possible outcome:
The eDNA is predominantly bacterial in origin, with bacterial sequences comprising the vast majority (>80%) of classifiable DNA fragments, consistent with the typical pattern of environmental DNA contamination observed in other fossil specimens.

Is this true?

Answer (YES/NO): NO